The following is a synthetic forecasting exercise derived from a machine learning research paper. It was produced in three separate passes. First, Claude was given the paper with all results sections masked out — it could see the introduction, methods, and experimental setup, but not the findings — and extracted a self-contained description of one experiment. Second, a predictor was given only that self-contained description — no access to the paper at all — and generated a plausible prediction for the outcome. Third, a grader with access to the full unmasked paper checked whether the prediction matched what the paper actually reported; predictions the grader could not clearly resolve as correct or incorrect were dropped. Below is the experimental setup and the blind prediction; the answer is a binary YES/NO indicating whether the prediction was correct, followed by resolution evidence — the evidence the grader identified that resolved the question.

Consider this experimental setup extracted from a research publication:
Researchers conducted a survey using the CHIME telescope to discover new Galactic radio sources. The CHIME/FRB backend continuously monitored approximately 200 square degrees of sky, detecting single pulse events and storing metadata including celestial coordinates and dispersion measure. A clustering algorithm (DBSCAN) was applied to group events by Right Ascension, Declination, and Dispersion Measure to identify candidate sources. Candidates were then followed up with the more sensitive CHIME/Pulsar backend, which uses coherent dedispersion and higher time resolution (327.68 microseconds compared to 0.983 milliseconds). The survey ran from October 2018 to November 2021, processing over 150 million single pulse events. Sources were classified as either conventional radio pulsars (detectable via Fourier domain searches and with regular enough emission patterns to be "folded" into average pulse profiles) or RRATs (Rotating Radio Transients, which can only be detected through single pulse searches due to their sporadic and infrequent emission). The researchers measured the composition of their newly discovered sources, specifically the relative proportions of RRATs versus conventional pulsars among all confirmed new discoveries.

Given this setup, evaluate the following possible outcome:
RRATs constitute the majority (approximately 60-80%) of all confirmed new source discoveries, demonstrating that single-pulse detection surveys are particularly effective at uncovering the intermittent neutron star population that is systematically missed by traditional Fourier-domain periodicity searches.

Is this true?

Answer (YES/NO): YES